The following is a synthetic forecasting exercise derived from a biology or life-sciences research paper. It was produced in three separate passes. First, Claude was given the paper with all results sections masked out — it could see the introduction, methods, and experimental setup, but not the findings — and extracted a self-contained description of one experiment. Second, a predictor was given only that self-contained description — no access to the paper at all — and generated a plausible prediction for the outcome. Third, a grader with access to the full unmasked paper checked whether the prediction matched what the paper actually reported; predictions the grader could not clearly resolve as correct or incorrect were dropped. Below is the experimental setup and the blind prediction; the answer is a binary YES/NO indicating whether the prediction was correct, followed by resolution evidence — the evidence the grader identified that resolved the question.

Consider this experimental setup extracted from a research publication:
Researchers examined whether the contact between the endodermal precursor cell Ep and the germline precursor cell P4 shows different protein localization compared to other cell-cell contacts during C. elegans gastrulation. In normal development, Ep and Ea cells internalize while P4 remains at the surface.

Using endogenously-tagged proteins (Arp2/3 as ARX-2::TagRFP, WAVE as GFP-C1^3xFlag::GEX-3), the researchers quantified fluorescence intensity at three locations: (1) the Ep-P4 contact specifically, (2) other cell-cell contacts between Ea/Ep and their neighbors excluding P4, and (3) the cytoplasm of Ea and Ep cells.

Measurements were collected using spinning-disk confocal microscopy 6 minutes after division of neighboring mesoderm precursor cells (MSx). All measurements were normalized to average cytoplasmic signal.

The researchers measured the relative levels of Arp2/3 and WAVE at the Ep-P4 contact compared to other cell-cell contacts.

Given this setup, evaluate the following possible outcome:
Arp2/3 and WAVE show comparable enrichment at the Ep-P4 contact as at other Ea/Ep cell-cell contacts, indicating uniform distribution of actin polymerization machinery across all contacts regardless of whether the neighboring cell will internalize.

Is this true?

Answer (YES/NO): NO